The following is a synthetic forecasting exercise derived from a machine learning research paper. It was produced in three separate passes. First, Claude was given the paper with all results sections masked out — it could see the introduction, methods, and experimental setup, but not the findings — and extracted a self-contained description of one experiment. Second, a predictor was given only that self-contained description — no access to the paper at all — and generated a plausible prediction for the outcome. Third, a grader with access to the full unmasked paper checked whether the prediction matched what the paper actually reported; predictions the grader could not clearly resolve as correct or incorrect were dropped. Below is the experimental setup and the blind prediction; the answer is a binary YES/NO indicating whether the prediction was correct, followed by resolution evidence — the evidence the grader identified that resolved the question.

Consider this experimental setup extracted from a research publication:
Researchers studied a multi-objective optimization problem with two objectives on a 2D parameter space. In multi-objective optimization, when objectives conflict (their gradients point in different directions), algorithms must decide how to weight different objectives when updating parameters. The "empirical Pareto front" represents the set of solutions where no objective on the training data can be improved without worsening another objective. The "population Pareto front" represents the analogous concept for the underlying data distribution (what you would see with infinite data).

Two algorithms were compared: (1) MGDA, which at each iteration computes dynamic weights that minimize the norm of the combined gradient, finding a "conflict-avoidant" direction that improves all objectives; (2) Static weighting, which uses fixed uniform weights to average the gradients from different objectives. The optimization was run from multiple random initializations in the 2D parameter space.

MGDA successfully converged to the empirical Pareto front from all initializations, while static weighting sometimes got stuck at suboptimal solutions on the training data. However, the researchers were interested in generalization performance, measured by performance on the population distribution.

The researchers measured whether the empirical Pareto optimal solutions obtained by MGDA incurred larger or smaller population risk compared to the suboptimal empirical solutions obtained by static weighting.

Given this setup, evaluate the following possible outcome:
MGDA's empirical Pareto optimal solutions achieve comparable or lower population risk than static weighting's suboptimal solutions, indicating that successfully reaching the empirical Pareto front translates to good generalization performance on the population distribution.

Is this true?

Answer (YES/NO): NO